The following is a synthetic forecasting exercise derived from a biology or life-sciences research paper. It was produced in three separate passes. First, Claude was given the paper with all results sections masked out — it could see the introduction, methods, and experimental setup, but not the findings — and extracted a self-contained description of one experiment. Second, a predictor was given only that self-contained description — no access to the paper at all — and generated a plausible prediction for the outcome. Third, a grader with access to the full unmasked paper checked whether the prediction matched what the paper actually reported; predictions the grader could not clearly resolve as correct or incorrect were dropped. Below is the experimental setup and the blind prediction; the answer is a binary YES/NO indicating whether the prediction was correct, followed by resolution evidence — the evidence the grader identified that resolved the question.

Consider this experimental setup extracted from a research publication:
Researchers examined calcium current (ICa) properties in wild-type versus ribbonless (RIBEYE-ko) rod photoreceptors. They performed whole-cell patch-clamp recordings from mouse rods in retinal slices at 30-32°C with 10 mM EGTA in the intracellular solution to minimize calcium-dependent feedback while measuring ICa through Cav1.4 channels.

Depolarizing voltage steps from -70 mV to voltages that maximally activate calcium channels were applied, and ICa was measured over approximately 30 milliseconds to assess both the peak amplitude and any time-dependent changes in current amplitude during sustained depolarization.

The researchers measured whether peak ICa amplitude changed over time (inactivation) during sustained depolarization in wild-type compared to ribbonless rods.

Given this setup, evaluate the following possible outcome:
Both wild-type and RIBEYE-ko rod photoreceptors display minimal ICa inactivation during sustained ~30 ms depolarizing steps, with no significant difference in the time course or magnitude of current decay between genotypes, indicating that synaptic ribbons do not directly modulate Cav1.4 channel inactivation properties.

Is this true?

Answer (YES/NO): NO